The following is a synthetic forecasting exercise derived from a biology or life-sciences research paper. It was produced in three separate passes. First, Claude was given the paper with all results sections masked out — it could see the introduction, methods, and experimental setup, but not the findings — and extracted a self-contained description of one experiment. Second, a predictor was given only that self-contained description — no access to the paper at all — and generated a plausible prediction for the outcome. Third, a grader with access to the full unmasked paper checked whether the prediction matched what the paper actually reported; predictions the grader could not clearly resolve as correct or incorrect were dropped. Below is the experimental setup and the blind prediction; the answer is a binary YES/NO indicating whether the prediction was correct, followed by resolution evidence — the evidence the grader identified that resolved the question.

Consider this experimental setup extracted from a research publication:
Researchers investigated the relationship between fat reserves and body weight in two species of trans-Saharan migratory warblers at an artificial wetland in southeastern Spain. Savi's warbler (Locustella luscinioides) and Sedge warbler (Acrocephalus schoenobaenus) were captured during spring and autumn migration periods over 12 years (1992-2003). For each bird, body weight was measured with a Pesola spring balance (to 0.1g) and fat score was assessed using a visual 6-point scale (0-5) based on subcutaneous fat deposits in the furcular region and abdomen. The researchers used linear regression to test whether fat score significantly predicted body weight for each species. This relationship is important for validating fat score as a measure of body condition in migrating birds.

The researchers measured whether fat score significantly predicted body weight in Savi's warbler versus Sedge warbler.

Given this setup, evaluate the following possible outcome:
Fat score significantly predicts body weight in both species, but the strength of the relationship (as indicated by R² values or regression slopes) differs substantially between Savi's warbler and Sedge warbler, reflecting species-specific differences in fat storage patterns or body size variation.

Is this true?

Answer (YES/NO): NO